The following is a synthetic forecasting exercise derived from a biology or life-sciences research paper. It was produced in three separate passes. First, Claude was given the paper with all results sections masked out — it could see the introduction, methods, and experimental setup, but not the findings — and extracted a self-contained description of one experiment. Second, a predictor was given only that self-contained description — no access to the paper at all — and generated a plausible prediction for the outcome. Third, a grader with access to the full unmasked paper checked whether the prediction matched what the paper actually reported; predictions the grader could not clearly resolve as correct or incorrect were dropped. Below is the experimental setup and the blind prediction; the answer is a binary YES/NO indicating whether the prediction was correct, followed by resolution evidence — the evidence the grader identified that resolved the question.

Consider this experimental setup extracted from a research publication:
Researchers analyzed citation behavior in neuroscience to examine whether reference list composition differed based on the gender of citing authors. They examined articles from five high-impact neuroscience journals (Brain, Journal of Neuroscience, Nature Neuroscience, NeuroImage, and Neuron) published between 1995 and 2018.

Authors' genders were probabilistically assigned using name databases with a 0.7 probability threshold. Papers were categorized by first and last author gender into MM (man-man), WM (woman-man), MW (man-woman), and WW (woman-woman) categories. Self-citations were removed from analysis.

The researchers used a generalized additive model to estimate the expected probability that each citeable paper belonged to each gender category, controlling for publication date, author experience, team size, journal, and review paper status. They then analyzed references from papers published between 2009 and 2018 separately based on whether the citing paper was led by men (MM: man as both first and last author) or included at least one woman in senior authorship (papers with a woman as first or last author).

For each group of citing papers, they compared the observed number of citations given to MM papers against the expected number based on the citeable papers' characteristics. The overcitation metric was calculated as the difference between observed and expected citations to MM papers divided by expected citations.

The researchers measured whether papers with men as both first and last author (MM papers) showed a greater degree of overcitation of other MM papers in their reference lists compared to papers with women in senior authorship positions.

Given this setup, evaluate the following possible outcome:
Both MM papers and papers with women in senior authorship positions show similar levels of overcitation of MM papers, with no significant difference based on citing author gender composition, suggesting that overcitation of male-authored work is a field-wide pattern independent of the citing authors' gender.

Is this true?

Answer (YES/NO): NO